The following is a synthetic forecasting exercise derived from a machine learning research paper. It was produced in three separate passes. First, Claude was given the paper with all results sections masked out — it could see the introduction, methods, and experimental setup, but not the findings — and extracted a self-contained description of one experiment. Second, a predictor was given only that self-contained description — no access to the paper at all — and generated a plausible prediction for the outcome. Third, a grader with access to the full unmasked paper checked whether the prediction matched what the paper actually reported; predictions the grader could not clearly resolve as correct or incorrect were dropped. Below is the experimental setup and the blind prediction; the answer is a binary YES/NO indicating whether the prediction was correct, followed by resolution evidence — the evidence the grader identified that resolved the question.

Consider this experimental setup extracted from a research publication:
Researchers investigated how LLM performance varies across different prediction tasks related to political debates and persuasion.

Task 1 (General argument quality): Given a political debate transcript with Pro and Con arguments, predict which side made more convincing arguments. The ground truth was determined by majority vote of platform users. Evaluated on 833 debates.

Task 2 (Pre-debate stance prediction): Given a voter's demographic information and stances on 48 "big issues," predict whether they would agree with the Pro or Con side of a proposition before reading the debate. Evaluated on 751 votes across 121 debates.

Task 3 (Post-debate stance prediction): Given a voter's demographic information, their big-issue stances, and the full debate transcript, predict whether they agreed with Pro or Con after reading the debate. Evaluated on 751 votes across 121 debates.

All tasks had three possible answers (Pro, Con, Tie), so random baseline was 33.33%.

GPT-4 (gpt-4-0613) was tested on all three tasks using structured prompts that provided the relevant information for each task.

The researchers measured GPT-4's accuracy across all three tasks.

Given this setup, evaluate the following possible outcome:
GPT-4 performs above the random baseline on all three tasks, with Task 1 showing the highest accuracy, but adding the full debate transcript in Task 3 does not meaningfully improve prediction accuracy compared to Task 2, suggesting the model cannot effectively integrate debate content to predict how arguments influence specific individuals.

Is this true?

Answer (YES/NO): YES